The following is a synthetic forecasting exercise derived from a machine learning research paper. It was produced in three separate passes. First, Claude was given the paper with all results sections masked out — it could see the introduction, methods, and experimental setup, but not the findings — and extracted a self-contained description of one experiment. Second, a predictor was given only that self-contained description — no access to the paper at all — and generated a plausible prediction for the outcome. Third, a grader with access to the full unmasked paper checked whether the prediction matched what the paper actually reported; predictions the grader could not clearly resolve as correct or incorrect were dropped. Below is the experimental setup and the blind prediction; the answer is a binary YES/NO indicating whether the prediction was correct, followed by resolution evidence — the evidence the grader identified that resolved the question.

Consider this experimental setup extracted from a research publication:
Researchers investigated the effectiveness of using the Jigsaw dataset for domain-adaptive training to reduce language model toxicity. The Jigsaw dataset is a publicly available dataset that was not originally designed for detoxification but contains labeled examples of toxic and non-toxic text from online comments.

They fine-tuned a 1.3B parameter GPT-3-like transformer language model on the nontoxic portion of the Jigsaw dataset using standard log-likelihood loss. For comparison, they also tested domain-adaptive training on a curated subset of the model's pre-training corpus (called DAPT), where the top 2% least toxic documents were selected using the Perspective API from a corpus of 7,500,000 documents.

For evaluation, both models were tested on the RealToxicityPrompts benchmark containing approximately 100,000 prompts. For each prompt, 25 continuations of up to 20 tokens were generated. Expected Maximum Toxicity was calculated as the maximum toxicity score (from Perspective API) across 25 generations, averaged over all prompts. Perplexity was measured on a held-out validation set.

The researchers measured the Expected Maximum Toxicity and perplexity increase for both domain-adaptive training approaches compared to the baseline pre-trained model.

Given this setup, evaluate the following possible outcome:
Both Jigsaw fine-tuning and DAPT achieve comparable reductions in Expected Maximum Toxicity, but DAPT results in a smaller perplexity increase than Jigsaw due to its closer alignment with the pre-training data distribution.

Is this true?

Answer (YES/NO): NO